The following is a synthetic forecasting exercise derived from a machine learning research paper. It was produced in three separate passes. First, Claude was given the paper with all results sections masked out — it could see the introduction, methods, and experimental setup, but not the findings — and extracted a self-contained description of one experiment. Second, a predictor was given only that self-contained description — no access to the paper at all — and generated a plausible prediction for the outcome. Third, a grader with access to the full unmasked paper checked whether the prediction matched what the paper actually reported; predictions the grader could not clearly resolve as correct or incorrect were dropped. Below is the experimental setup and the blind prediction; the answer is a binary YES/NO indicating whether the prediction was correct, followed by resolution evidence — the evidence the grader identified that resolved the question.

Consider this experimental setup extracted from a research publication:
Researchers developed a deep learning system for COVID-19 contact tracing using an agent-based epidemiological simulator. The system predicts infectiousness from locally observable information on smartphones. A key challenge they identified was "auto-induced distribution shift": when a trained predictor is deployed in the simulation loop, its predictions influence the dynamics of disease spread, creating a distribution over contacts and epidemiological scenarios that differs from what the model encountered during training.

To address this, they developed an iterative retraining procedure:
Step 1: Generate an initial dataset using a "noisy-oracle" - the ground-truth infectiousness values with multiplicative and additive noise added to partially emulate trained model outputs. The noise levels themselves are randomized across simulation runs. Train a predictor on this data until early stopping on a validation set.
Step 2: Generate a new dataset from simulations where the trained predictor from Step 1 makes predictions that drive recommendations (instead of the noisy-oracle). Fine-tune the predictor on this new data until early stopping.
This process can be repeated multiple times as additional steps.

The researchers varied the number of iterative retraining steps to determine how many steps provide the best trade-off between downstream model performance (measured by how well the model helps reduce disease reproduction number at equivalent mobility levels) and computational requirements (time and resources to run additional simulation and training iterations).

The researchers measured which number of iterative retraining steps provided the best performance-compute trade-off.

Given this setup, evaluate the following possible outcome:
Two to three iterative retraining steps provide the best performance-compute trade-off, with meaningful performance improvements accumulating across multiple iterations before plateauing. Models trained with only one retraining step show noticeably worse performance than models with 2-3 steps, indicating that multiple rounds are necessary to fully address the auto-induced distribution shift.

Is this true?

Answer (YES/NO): NO